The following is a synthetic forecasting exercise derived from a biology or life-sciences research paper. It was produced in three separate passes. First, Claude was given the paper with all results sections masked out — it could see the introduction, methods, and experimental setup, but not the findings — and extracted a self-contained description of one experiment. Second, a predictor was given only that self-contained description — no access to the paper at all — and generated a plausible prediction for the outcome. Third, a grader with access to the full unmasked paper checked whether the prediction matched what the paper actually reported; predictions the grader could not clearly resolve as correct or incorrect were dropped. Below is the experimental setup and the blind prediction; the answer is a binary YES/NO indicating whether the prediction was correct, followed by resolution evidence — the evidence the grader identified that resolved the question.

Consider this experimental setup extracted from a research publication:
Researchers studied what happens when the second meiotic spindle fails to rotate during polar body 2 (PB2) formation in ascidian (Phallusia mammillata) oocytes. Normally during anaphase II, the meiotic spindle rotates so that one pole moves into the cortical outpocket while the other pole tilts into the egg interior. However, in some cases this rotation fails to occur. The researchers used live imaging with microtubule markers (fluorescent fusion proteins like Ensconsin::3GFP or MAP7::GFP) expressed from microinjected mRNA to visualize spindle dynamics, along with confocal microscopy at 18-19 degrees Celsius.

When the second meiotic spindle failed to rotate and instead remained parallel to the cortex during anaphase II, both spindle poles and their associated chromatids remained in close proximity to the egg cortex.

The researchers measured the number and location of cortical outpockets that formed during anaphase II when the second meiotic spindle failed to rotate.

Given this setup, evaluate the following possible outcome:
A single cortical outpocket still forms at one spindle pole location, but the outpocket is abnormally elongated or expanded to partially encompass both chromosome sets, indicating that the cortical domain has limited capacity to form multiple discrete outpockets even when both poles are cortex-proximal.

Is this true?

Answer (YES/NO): NO